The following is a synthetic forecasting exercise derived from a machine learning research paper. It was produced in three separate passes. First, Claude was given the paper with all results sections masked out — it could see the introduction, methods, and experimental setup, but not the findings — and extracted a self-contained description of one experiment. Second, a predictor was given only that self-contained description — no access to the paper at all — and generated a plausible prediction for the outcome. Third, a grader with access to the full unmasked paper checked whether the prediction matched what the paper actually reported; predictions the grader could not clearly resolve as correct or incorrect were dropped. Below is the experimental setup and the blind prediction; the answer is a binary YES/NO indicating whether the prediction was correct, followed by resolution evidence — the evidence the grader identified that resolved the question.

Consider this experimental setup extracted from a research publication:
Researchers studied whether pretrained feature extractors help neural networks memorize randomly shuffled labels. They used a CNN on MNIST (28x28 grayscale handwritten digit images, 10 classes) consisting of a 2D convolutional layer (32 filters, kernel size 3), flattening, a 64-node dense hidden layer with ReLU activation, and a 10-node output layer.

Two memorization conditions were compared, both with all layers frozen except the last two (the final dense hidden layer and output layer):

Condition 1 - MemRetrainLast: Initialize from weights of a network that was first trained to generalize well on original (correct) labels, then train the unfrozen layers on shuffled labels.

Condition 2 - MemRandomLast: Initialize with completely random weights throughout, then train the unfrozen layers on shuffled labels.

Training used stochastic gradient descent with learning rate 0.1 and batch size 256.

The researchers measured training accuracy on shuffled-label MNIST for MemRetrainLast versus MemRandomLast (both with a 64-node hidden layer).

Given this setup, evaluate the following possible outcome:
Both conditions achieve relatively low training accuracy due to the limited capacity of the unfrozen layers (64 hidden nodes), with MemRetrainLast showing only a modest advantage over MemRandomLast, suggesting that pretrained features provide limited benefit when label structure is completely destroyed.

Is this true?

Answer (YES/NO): NO